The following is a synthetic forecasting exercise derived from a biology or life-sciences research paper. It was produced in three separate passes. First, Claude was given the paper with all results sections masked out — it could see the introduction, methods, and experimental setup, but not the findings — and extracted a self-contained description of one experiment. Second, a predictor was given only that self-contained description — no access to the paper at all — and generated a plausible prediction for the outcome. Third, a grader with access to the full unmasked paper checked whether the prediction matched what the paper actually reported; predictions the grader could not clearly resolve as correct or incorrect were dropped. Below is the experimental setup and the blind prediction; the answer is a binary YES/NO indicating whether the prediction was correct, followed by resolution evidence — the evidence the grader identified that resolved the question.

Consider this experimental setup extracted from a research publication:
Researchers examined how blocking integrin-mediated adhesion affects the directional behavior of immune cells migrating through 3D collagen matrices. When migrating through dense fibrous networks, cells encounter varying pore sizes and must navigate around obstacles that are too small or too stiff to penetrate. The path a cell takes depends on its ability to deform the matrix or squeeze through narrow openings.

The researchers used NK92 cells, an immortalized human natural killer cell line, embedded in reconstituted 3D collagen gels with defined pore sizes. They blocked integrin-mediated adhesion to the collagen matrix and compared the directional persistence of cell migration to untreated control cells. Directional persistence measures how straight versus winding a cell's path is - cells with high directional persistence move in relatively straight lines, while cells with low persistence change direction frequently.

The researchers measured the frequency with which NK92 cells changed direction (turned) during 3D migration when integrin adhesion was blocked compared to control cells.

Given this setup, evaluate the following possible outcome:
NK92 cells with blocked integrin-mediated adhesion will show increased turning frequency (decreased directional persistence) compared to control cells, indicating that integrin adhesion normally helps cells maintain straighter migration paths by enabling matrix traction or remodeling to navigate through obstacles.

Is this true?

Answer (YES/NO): YES